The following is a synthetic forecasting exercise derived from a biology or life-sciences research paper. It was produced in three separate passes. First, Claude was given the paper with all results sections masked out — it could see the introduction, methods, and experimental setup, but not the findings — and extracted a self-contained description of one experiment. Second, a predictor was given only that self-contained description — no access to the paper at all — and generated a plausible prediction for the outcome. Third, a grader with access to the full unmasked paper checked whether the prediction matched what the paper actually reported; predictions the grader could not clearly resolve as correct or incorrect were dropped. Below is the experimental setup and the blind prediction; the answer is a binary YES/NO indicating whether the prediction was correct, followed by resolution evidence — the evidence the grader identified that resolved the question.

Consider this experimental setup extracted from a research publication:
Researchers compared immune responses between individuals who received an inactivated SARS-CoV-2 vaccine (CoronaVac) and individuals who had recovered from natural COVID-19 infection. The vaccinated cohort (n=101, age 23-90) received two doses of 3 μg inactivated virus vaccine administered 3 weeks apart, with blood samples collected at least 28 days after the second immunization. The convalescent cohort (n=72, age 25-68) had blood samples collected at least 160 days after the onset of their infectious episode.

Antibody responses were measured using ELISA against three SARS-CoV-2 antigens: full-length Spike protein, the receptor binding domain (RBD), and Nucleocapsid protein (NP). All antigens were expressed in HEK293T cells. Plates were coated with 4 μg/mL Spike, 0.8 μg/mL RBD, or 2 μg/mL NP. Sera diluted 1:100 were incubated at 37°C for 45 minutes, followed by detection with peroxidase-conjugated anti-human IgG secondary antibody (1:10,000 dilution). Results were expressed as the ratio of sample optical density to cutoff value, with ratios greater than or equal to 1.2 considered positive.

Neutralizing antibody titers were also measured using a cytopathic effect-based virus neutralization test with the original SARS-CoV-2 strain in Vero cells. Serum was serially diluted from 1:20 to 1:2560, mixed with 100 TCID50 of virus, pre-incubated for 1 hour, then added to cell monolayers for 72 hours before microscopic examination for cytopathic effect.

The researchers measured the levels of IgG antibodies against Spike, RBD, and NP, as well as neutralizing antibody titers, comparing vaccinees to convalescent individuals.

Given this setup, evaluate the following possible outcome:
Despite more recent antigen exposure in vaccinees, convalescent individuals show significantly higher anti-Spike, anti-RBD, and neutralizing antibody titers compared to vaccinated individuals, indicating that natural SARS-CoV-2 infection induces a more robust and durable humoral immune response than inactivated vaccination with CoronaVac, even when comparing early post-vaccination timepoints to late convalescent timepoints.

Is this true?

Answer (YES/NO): NO